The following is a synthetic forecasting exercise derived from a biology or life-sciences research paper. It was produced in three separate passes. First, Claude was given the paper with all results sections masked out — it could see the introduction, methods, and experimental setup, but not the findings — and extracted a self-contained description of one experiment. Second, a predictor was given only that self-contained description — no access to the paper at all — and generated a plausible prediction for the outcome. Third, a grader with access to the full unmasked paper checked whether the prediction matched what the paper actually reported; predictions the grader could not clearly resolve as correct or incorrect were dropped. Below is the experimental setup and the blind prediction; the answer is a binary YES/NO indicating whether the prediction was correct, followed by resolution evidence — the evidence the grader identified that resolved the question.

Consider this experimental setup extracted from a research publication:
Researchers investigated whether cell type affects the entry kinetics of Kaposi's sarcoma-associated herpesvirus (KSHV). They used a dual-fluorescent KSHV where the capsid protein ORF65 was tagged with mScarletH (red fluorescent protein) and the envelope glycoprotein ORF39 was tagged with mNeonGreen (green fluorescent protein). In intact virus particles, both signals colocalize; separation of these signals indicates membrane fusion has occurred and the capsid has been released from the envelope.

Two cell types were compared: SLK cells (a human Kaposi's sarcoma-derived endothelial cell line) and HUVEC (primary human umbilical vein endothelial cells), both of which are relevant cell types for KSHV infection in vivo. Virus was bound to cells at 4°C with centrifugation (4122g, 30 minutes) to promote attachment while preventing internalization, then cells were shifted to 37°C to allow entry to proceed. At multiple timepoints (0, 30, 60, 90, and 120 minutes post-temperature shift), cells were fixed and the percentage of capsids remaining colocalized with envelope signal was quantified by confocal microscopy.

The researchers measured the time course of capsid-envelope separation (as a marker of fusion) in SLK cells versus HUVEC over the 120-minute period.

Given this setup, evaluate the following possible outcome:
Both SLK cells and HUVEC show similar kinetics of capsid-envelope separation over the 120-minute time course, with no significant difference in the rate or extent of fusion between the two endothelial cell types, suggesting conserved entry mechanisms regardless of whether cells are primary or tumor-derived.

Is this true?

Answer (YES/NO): NO